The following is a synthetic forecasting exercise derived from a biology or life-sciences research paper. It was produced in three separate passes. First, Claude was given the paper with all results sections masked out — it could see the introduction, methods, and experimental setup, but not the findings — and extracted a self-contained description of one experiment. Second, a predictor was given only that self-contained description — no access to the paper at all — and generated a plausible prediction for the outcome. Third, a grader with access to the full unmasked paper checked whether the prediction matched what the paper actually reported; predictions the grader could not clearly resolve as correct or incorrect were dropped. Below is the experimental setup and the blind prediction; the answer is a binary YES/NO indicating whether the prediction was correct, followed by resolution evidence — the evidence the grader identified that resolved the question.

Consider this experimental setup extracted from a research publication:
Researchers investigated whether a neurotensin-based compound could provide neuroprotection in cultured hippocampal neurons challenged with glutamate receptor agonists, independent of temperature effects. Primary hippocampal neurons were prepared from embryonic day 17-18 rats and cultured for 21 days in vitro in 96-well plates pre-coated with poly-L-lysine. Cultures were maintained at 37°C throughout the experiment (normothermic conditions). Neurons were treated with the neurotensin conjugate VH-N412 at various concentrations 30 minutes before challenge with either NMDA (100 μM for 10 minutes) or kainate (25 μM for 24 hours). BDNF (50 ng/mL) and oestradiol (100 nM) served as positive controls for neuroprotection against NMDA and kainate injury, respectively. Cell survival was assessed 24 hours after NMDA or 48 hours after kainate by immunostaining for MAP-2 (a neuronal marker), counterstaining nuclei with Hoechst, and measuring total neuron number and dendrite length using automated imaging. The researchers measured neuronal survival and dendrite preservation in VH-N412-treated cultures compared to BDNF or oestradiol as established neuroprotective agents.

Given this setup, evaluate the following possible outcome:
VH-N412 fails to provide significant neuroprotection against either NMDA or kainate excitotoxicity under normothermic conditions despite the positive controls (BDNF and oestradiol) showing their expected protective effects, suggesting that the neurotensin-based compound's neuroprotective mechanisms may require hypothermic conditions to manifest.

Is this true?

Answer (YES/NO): NO